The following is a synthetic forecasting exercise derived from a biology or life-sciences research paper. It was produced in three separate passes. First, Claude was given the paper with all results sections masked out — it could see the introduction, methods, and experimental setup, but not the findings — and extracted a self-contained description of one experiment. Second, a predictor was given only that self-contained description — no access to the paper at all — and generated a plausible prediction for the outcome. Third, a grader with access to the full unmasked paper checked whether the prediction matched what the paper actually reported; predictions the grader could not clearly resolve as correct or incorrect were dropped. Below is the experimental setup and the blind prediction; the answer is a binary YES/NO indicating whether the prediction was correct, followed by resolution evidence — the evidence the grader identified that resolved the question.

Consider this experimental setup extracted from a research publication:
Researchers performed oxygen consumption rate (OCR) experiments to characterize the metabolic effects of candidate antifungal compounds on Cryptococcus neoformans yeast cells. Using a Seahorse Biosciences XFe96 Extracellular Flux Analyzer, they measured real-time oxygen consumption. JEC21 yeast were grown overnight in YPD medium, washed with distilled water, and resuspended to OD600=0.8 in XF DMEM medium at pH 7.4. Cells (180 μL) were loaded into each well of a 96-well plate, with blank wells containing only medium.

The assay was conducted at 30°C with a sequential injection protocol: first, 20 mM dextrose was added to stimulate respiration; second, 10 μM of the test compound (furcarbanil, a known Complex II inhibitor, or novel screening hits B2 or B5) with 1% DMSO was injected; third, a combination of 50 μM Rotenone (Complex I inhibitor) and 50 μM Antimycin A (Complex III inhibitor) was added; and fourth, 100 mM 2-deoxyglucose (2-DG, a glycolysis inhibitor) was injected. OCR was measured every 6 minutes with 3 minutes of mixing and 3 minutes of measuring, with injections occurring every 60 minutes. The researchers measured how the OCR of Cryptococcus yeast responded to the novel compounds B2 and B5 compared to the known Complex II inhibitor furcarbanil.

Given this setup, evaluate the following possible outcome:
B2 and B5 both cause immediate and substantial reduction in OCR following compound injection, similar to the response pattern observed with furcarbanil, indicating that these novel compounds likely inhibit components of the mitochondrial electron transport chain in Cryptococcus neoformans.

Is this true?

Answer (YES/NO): NO